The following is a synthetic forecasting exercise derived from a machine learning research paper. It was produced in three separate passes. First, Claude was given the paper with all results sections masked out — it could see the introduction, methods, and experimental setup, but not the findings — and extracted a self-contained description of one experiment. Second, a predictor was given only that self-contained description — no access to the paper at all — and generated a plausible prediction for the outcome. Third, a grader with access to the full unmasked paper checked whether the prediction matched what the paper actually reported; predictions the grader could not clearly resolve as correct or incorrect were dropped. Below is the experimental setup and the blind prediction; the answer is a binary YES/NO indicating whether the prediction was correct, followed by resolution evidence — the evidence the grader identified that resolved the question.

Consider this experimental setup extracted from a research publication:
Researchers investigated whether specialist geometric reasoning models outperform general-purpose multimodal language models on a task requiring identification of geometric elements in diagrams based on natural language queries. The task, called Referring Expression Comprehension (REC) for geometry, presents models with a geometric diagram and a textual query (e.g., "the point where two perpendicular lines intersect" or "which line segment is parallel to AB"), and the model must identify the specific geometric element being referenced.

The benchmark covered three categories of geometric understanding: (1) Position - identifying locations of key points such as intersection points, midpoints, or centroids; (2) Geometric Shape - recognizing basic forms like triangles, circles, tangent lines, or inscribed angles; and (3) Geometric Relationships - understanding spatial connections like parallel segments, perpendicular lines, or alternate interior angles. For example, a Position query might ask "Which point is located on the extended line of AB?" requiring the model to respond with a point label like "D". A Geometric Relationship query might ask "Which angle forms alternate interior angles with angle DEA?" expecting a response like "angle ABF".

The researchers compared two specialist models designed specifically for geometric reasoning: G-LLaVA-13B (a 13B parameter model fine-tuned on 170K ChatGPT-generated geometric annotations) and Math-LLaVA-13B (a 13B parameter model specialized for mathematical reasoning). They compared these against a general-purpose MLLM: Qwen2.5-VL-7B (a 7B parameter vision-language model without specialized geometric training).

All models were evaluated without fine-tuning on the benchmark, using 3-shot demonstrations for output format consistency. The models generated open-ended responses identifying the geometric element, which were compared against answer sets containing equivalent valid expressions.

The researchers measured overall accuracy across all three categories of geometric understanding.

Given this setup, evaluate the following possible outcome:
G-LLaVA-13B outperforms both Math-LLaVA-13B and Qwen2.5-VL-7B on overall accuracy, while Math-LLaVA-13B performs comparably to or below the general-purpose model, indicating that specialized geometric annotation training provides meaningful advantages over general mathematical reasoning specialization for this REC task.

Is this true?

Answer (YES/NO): NO